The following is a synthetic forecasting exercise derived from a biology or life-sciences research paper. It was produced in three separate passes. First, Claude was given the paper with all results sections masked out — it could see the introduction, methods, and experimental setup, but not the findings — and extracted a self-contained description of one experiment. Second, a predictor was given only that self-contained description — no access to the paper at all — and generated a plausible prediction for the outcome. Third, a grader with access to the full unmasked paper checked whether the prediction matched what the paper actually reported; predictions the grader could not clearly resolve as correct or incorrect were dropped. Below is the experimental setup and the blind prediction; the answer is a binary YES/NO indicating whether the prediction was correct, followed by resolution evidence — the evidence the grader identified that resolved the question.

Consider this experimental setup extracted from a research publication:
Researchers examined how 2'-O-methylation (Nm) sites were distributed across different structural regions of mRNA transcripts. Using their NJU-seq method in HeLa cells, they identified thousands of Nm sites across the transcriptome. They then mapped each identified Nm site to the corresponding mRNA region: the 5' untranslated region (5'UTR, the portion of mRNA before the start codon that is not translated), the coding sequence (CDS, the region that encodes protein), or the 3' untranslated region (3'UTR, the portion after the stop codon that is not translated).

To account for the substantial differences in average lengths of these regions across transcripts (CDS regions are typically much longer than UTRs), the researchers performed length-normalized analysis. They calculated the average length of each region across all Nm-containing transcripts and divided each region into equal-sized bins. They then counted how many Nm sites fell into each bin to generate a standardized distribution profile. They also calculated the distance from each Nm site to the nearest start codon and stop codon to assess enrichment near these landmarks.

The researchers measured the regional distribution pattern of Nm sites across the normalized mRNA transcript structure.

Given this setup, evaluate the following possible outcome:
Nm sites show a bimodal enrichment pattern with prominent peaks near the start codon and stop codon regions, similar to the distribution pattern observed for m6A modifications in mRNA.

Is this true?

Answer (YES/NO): NO